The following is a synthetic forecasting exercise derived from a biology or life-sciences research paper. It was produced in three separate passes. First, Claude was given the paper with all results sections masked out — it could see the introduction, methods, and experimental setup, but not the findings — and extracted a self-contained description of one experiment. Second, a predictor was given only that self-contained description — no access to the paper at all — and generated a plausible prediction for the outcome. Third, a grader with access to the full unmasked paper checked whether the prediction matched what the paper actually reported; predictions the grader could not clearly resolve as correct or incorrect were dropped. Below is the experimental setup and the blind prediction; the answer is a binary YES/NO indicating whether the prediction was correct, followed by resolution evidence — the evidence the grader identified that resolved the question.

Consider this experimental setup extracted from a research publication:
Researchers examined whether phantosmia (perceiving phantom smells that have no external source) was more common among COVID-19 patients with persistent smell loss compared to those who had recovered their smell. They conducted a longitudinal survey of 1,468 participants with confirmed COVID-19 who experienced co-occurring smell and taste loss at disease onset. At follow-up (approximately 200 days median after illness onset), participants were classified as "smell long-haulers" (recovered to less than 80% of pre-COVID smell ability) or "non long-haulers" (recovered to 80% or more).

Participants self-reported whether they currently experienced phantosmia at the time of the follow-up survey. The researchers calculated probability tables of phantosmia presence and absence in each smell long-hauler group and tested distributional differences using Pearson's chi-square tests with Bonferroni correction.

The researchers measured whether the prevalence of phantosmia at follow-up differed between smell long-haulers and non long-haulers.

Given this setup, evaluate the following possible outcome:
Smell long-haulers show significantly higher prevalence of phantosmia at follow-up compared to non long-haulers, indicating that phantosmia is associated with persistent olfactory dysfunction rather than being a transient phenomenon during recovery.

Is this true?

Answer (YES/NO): YES